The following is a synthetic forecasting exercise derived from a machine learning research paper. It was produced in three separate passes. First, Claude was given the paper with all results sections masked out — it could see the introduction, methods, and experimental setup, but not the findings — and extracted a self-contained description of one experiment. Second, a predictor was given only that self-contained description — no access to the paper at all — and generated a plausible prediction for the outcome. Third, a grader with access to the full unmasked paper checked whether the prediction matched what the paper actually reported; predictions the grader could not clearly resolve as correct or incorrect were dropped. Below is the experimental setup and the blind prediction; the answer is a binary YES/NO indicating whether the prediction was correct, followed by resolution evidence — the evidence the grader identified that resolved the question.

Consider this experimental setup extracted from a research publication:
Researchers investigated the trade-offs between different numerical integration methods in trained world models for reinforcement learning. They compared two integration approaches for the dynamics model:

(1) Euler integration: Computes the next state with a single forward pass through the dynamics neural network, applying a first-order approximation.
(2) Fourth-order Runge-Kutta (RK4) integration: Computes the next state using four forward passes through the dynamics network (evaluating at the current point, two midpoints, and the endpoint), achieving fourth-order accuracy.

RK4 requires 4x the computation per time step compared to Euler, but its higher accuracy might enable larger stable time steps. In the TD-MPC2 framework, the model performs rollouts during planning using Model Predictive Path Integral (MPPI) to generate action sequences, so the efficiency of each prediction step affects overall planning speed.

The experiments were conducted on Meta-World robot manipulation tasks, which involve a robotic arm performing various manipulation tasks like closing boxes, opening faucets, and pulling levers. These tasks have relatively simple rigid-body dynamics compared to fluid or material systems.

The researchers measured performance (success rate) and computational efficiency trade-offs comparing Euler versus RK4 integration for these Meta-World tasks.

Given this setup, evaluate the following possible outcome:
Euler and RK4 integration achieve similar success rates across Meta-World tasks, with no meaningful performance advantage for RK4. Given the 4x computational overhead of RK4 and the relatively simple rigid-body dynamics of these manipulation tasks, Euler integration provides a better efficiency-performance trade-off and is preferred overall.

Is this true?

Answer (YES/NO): NO